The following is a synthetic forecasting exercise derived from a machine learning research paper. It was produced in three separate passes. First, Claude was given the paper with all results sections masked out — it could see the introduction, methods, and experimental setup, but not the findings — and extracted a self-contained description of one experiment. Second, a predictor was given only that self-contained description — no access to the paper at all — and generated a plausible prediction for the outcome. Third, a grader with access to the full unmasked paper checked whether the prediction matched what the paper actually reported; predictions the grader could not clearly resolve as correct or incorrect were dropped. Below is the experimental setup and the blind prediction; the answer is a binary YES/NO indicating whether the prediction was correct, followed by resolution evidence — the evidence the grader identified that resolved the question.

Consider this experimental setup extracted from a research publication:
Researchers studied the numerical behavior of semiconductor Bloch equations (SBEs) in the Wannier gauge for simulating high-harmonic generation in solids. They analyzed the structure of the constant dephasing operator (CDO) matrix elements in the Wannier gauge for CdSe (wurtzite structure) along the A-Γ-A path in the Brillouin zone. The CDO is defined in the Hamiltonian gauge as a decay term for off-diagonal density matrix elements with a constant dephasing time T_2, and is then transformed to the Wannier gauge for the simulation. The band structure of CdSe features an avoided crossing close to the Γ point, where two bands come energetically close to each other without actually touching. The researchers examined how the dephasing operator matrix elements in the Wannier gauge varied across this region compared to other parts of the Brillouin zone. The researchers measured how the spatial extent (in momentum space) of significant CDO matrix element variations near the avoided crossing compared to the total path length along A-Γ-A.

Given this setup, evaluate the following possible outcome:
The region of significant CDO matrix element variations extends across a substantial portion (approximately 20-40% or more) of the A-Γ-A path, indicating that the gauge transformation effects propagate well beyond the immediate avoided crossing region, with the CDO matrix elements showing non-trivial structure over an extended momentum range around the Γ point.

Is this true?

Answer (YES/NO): NO